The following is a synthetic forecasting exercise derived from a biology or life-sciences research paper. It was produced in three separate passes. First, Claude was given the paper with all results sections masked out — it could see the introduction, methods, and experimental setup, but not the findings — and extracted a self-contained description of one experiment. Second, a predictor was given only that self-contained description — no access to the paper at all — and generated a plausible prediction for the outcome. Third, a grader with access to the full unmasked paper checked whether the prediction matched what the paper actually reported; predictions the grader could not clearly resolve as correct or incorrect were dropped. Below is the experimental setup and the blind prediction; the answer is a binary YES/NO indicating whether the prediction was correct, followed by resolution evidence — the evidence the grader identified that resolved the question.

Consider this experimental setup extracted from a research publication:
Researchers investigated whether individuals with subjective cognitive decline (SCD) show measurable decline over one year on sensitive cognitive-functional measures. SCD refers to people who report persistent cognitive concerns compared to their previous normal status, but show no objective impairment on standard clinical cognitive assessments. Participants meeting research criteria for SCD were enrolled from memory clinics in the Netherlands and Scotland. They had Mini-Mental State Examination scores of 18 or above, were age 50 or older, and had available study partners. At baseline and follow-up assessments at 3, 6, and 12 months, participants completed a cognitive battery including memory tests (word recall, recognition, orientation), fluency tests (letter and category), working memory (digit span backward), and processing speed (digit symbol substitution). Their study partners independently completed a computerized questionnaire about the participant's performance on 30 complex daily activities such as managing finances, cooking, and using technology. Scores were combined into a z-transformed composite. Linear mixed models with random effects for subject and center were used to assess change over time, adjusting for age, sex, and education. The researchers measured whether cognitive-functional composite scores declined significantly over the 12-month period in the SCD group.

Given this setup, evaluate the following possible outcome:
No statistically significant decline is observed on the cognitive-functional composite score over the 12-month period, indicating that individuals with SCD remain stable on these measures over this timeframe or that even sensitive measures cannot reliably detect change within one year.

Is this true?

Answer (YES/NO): YES